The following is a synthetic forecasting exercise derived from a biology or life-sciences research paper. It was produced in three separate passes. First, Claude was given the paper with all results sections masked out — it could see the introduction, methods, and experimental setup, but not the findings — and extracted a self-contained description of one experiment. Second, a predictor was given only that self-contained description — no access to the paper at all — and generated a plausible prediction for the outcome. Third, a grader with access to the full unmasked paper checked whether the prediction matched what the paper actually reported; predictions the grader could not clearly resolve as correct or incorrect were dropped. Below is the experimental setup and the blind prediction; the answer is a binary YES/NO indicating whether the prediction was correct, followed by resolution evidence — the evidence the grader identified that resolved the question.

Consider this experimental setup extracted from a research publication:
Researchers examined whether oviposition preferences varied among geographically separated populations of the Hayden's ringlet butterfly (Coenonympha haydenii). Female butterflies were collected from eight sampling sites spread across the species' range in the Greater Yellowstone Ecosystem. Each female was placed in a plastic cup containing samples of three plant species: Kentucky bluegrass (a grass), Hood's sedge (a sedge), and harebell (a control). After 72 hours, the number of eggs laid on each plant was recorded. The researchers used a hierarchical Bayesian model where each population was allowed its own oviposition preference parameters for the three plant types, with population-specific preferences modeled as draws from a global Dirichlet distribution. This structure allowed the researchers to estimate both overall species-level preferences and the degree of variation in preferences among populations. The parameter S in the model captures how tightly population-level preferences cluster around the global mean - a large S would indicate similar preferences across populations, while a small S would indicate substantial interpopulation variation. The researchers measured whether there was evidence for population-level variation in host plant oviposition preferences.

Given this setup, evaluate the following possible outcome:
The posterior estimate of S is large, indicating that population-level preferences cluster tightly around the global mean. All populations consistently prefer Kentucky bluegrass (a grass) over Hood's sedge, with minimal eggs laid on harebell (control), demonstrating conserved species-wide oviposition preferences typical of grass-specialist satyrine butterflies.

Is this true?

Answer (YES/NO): NO